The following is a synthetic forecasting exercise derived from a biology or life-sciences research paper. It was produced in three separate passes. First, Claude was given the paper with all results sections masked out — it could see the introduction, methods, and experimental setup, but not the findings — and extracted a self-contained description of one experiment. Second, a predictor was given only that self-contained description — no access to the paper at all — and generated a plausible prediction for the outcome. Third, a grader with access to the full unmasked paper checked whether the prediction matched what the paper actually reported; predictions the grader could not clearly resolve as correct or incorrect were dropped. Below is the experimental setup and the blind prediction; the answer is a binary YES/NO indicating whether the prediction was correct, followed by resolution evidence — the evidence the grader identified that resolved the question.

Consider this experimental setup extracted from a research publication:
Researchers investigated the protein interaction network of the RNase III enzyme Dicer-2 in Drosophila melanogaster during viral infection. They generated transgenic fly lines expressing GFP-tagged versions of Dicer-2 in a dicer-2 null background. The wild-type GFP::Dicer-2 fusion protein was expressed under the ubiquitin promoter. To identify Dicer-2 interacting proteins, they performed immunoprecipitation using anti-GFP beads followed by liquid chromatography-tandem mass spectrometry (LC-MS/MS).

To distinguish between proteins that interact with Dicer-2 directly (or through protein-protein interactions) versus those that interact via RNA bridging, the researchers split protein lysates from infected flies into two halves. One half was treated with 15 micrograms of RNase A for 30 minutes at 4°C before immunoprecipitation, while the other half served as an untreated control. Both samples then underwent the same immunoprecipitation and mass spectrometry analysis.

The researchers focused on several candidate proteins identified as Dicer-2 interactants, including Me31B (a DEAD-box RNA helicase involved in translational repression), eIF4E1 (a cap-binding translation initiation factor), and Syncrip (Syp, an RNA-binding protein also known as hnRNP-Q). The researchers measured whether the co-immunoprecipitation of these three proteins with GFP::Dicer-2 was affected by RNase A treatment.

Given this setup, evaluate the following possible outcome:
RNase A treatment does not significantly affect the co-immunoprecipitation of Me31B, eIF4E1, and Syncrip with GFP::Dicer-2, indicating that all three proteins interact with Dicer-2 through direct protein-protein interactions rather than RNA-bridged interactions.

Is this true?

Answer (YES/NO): NO